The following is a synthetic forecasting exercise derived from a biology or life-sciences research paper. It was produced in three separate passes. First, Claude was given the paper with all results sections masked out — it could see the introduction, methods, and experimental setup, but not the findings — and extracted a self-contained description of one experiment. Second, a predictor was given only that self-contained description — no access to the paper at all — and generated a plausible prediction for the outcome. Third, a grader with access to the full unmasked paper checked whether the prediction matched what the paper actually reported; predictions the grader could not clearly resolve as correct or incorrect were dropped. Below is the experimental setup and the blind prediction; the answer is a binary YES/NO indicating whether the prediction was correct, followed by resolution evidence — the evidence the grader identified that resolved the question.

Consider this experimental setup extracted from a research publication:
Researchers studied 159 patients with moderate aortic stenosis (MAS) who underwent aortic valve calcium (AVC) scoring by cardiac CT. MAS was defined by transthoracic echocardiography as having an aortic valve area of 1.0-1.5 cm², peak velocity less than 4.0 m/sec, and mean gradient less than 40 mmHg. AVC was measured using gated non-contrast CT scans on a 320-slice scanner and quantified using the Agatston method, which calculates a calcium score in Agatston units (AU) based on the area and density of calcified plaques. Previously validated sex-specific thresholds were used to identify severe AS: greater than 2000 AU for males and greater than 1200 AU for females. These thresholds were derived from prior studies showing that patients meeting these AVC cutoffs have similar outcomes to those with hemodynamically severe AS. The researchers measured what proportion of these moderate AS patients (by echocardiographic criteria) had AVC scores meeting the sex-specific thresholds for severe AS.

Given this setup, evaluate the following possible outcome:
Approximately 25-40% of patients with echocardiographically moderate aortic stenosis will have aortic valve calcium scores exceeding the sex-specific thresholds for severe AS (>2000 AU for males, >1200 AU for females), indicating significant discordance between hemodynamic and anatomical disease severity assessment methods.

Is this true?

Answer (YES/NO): YES